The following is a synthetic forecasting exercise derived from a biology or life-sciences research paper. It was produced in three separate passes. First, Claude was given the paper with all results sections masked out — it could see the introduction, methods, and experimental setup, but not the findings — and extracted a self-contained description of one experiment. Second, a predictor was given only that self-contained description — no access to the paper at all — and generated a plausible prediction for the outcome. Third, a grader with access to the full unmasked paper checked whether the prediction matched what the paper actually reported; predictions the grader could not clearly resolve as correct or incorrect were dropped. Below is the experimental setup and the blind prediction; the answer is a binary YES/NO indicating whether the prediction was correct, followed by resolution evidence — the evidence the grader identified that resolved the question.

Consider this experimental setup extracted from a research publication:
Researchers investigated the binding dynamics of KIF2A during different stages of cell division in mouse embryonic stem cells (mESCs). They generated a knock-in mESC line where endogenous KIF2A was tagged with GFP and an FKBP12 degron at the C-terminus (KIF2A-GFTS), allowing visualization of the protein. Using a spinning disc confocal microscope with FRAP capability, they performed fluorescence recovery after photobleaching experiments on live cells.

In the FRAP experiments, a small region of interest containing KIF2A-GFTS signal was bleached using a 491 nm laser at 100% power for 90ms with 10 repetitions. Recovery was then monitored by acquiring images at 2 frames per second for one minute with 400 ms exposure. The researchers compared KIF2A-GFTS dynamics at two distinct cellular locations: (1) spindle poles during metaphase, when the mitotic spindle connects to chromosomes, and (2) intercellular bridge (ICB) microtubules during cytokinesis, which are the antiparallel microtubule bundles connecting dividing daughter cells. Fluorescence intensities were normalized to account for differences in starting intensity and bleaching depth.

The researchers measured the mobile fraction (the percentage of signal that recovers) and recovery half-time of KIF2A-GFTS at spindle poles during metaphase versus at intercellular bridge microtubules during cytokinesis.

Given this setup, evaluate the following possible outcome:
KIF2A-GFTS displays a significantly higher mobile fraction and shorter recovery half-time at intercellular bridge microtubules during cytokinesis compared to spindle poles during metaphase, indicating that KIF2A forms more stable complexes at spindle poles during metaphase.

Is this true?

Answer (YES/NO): NO